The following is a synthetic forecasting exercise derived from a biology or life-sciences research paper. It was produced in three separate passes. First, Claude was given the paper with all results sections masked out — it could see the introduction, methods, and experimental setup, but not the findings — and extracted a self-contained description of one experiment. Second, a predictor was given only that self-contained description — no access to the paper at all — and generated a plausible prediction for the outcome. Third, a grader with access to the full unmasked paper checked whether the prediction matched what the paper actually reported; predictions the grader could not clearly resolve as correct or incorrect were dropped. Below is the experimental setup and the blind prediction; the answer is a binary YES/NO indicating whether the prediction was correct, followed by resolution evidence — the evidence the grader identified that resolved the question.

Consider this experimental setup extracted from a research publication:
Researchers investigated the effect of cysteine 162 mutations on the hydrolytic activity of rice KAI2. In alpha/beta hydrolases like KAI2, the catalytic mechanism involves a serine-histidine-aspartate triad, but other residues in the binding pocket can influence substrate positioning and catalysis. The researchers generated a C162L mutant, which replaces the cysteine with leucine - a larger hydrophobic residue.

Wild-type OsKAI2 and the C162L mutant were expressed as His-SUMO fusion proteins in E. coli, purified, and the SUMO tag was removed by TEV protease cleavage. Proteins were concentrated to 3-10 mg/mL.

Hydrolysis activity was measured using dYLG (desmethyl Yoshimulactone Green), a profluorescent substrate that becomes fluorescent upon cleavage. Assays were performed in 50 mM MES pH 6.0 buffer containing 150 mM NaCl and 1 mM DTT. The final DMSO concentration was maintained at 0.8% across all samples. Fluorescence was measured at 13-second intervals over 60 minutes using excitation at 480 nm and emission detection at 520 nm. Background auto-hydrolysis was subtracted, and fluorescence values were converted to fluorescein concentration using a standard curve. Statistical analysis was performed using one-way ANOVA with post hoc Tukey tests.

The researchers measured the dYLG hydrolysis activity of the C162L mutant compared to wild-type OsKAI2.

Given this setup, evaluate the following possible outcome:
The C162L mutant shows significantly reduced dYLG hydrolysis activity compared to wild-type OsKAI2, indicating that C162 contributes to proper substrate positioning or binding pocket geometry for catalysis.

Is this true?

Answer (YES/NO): NO